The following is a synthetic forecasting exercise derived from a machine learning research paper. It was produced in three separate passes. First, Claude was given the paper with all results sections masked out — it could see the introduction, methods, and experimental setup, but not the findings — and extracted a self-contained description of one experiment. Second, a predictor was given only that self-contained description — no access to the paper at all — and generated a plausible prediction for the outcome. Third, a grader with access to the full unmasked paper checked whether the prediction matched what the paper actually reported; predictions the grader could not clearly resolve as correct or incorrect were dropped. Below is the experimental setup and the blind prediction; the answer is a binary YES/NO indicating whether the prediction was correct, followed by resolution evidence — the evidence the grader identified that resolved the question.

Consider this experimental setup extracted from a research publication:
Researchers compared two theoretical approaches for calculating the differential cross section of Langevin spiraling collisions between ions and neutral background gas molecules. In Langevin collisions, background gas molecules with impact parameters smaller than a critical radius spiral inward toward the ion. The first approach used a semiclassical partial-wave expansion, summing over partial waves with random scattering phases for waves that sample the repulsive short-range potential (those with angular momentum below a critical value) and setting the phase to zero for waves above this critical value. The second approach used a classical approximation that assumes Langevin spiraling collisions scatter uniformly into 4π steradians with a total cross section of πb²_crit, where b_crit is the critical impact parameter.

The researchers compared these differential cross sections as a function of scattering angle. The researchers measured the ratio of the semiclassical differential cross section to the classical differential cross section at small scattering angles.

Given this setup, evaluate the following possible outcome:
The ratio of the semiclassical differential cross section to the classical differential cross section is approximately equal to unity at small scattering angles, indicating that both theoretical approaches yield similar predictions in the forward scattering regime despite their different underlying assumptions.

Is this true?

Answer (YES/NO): NO